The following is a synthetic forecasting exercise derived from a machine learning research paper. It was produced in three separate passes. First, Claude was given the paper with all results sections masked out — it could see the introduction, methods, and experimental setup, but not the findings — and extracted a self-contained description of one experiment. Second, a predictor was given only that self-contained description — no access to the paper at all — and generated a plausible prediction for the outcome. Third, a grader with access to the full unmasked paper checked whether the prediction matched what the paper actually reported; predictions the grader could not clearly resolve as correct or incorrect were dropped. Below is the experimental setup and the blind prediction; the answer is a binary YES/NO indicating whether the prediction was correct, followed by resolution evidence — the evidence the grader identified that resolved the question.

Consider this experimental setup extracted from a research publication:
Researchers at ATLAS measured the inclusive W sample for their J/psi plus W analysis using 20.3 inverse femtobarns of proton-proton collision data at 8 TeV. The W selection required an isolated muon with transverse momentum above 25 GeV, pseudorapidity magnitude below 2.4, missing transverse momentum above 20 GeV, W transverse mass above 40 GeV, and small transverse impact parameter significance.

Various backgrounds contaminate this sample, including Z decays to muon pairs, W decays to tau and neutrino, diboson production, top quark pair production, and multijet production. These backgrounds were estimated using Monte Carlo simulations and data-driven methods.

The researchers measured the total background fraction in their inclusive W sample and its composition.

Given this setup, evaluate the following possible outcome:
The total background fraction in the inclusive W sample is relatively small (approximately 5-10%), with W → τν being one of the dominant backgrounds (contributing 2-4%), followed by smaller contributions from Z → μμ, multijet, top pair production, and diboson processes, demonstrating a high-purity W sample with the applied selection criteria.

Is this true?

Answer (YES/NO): NO